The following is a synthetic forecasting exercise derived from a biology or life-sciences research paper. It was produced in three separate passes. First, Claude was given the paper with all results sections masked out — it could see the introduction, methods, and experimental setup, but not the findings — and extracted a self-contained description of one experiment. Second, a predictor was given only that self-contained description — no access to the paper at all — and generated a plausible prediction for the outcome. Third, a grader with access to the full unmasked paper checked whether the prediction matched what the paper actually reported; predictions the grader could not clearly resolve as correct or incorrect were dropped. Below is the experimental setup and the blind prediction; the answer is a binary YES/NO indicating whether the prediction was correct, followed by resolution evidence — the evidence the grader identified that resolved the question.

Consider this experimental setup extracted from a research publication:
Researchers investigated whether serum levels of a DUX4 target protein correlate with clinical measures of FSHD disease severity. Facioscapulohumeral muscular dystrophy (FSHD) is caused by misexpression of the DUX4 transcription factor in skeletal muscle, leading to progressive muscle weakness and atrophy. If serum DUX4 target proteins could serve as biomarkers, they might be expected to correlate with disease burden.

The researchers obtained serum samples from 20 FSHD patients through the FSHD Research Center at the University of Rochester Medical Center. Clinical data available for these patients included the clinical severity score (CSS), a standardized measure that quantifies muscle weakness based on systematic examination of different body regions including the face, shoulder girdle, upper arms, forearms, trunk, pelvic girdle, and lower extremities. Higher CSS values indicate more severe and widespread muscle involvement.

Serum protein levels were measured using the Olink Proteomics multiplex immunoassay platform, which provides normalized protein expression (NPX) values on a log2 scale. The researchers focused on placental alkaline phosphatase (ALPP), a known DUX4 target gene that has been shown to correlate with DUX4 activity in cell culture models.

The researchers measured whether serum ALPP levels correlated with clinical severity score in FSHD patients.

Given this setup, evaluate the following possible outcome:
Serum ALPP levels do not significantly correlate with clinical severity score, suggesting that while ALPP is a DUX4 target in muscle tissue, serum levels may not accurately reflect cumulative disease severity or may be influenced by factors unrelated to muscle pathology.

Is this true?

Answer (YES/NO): YES